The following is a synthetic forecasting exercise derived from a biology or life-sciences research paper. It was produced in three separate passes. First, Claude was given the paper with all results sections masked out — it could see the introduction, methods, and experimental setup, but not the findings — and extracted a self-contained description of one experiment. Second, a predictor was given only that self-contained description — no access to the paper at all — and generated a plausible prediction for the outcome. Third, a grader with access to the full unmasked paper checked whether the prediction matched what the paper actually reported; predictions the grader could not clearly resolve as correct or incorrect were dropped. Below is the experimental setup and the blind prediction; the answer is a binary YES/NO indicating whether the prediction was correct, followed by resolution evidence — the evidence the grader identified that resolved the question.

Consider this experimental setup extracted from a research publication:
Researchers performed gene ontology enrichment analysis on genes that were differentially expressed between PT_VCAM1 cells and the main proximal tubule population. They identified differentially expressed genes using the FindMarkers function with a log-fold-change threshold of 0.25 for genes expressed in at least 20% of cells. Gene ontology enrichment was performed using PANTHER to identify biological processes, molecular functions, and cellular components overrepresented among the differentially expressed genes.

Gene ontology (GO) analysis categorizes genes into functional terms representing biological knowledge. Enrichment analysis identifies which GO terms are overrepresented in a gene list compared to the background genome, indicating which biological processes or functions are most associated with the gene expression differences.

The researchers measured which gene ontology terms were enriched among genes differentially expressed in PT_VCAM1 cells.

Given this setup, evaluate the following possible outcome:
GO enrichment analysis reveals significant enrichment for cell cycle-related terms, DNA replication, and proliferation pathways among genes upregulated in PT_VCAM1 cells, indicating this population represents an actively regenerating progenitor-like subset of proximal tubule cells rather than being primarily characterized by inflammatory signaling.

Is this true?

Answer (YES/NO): NO